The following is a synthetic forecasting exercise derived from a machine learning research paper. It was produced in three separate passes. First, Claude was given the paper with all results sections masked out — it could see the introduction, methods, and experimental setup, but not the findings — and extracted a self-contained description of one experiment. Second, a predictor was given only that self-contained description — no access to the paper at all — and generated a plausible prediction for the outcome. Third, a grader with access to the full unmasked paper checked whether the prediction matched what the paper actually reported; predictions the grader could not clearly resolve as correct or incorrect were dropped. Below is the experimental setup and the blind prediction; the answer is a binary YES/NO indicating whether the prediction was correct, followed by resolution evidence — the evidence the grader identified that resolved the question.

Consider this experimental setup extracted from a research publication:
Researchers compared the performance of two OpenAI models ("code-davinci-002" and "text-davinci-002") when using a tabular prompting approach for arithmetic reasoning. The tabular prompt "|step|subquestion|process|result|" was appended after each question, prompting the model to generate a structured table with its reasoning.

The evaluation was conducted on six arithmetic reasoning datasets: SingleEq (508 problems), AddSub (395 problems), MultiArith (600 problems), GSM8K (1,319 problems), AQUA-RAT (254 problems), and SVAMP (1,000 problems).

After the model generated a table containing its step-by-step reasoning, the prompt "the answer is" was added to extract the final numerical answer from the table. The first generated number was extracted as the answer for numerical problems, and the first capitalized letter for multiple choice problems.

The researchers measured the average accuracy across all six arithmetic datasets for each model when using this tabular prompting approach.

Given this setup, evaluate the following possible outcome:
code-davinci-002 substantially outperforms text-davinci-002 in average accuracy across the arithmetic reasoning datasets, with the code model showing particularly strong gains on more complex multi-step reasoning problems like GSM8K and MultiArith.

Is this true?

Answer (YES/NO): NO